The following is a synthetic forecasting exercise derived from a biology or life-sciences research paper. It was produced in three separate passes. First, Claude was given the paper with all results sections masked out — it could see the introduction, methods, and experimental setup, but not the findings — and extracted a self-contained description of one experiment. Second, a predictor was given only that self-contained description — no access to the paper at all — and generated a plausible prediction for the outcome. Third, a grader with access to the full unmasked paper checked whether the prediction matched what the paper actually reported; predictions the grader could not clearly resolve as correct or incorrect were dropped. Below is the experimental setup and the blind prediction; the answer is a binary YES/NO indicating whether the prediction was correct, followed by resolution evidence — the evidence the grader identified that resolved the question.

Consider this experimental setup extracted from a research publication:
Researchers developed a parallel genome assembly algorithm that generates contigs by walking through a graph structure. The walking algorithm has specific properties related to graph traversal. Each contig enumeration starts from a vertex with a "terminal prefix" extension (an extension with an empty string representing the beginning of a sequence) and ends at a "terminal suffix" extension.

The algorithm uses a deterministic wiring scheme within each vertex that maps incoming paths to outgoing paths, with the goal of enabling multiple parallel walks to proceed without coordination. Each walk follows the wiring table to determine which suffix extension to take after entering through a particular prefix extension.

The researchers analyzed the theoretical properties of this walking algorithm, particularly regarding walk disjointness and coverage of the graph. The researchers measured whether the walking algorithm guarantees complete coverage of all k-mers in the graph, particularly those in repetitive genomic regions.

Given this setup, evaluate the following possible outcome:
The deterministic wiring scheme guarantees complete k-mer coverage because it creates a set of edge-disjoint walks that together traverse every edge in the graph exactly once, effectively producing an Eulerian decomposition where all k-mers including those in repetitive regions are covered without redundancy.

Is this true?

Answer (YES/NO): NO